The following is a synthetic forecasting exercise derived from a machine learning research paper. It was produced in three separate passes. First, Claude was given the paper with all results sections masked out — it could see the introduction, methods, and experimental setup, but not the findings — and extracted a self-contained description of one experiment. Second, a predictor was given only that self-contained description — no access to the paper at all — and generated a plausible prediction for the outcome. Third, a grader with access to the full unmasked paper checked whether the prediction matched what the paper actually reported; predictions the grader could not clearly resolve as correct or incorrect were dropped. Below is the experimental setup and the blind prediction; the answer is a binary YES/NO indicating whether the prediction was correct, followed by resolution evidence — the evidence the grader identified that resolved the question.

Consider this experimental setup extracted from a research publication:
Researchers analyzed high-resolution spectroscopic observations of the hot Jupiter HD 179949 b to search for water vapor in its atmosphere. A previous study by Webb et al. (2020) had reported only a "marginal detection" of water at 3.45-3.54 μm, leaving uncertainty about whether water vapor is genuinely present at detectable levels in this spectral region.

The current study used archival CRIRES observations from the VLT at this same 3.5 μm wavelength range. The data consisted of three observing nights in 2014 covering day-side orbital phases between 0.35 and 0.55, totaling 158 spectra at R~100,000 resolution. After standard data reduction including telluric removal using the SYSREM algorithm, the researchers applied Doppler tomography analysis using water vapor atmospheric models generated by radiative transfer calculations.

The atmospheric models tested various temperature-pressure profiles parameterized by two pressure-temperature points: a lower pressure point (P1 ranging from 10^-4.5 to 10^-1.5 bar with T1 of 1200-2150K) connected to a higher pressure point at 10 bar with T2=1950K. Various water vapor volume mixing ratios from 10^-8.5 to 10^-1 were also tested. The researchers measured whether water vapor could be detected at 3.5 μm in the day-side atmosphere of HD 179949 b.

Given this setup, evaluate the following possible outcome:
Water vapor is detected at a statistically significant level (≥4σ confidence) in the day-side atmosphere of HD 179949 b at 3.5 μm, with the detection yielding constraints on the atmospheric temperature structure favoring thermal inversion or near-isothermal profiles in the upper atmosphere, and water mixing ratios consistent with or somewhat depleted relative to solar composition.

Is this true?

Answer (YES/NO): NO